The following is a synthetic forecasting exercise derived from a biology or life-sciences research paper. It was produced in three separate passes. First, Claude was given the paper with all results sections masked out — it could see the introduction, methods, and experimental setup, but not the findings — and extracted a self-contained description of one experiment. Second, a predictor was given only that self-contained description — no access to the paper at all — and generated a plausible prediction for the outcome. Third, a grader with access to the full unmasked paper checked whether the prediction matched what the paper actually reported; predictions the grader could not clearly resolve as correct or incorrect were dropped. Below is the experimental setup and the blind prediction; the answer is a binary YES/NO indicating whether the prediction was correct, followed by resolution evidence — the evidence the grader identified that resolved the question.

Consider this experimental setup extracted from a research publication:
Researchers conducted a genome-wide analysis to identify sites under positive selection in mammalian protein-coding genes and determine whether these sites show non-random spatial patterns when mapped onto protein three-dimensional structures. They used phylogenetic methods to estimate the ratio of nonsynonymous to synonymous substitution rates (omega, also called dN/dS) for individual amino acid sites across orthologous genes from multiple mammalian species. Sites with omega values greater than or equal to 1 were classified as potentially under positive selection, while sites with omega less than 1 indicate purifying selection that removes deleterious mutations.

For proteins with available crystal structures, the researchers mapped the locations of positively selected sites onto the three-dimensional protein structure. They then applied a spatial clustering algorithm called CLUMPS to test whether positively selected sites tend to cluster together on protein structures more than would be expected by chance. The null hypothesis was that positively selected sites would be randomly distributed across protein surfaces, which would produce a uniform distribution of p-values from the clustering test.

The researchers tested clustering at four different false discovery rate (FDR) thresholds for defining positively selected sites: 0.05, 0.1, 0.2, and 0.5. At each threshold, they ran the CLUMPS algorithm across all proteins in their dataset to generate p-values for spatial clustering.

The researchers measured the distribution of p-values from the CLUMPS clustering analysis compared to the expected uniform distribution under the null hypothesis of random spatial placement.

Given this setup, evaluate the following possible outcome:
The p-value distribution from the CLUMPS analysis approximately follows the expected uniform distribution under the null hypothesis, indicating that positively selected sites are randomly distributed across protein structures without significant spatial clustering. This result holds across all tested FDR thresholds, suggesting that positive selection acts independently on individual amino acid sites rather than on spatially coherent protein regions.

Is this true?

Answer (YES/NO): NO